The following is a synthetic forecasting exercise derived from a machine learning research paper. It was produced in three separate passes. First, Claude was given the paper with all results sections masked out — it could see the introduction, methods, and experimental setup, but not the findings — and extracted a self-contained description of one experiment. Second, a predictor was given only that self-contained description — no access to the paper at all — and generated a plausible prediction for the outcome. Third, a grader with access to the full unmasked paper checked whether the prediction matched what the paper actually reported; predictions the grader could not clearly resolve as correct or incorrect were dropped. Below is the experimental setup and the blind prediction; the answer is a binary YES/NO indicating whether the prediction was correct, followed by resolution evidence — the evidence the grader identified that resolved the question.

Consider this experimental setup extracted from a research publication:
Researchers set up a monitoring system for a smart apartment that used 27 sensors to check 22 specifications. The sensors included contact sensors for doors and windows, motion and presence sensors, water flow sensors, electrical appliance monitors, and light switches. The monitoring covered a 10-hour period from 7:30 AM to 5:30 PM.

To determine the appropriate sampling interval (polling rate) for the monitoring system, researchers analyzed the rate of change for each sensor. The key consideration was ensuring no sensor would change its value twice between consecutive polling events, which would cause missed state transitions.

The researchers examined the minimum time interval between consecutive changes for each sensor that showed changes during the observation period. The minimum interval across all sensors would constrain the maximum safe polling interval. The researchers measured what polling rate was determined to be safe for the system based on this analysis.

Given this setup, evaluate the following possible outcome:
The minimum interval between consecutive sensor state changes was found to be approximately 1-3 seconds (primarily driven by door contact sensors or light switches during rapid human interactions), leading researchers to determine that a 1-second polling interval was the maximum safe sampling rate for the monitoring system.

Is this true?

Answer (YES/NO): NO